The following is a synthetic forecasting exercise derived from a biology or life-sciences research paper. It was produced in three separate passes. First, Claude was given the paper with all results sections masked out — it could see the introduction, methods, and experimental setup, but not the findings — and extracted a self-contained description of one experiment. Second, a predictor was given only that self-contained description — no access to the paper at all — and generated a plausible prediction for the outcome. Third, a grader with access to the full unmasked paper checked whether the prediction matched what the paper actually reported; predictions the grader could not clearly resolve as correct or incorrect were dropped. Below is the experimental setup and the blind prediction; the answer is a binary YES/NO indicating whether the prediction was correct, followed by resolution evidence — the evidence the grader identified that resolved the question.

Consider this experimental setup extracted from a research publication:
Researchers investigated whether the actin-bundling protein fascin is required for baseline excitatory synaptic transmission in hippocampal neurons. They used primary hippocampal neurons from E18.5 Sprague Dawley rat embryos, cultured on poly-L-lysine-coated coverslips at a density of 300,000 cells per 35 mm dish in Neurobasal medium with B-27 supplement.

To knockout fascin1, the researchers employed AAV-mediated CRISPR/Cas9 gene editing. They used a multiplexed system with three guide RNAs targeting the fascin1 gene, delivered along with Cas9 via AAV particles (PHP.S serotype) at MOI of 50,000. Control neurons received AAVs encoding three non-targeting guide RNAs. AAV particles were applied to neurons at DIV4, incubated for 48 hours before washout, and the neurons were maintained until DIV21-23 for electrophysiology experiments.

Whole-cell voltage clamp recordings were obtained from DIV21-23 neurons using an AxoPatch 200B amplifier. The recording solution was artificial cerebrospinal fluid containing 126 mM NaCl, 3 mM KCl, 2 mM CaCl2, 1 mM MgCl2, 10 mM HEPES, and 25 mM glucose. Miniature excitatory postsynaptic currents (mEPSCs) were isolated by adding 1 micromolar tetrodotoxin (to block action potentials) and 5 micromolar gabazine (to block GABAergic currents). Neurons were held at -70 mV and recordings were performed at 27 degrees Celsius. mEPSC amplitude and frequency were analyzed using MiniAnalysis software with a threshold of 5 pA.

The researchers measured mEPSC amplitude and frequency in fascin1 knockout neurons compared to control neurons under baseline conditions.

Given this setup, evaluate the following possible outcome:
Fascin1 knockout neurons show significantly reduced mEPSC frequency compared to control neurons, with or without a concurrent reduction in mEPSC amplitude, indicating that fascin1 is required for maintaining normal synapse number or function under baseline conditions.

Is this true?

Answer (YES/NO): NO